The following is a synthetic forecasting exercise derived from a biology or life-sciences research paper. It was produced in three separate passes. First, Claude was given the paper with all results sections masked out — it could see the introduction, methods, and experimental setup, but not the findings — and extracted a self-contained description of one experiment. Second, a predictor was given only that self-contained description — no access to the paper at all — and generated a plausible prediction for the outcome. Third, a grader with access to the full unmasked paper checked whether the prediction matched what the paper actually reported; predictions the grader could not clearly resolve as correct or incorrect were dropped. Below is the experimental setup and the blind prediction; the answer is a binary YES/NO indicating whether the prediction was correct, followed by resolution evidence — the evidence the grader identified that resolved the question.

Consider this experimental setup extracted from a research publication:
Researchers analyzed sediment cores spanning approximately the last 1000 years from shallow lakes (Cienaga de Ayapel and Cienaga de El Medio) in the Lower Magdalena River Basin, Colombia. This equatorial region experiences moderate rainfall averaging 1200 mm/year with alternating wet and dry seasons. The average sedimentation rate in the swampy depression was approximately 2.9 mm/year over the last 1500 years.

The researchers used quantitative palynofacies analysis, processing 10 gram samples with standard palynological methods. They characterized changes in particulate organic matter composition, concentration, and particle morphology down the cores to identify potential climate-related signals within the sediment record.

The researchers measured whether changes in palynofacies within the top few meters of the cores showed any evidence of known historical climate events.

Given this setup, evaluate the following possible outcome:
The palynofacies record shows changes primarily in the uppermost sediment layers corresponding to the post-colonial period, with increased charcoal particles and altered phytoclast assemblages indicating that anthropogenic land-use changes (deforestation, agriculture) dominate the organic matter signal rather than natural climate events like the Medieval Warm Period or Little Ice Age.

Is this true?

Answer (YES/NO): NO